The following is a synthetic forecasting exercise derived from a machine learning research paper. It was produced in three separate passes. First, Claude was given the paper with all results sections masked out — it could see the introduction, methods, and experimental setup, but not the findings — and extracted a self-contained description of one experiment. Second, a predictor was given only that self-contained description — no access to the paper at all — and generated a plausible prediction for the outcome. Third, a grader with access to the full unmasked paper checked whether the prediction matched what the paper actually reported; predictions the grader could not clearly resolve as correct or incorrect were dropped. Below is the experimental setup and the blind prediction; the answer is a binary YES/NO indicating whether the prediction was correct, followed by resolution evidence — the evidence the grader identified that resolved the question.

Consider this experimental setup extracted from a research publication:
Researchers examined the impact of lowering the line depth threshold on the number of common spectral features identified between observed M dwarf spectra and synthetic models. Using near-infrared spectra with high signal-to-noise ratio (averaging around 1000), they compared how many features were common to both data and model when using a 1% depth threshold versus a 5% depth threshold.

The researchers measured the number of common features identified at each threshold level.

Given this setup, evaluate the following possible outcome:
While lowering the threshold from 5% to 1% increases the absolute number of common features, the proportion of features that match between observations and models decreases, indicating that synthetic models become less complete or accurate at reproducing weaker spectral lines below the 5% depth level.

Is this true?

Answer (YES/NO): NO